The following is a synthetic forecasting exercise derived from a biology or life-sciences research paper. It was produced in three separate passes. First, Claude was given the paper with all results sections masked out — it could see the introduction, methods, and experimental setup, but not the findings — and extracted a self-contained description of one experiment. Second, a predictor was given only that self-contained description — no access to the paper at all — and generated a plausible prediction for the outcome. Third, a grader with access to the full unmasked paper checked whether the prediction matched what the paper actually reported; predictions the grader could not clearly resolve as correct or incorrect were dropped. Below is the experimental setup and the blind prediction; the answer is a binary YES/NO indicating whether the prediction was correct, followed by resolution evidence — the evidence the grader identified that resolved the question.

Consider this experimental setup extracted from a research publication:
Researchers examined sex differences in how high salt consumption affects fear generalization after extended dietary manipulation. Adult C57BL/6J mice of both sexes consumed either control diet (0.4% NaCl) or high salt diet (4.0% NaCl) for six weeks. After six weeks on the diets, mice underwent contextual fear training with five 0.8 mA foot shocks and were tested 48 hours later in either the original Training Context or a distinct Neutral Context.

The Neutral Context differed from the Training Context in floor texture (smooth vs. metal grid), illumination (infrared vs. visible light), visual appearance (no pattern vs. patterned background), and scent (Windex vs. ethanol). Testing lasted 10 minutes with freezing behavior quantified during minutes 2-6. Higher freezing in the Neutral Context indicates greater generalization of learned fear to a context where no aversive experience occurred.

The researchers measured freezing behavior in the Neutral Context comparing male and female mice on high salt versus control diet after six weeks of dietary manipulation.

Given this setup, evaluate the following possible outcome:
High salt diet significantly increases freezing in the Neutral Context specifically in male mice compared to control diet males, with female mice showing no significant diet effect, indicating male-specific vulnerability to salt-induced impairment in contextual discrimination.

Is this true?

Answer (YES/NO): NO